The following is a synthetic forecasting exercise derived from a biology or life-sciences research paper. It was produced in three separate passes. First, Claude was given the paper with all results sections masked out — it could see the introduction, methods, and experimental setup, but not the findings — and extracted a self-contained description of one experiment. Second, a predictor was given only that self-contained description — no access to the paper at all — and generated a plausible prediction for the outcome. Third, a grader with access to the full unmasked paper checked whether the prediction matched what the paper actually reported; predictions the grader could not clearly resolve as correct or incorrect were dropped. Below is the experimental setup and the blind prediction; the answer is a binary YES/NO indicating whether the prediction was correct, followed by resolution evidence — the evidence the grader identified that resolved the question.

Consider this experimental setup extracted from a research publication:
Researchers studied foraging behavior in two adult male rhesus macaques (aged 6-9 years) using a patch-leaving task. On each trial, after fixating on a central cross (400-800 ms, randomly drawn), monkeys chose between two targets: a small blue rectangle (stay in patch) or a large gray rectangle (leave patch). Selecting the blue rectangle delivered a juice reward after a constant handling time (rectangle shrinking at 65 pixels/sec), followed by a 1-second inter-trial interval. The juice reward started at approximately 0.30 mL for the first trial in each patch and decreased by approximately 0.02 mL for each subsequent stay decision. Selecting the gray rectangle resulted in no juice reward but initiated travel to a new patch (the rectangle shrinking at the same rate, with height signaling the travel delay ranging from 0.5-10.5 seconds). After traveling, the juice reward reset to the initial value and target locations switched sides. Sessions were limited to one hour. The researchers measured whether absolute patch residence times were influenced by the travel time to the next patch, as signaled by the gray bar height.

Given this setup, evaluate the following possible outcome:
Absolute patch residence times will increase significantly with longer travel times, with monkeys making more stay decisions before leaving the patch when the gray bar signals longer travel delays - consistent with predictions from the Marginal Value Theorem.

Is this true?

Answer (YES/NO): YES